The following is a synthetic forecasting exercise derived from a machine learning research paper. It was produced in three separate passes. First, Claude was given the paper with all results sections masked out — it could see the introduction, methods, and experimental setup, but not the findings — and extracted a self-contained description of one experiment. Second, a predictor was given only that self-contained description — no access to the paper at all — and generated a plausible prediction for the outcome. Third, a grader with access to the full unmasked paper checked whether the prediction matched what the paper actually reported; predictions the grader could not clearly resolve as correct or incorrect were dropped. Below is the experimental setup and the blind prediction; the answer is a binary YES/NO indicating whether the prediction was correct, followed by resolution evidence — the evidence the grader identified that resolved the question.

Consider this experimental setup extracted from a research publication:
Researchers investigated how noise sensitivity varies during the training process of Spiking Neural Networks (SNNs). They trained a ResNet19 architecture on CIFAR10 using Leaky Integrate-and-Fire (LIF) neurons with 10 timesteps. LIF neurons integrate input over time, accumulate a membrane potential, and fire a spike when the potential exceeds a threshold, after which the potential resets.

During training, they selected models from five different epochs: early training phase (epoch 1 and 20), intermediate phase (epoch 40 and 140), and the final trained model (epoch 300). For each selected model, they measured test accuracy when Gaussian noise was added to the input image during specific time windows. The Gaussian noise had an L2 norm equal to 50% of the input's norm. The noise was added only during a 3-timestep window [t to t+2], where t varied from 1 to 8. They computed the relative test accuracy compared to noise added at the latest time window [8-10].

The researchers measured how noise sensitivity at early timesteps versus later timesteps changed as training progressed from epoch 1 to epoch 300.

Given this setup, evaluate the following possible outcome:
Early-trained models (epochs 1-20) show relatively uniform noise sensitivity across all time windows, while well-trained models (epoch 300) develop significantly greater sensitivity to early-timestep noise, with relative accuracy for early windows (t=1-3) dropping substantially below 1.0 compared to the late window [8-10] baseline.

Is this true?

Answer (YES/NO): YES